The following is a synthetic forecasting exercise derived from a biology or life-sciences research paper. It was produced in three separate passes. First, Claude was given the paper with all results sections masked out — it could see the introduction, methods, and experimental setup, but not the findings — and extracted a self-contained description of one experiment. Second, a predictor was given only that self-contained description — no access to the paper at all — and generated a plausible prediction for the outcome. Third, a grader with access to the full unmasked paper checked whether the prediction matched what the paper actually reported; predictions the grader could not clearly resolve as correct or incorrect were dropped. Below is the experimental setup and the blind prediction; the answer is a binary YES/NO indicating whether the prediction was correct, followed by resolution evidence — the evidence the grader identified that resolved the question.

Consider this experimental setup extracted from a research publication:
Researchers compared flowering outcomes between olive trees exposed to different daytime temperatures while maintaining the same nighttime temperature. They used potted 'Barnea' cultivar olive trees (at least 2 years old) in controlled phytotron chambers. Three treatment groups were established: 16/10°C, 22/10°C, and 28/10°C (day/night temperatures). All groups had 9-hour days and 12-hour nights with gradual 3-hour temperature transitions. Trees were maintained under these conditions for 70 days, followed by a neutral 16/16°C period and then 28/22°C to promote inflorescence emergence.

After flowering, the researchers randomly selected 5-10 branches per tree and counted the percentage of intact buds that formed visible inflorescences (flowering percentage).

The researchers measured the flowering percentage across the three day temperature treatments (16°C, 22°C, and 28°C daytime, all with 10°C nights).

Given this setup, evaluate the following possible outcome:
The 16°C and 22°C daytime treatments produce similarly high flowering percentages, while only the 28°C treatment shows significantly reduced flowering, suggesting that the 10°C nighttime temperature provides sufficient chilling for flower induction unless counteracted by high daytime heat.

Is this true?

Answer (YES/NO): NO